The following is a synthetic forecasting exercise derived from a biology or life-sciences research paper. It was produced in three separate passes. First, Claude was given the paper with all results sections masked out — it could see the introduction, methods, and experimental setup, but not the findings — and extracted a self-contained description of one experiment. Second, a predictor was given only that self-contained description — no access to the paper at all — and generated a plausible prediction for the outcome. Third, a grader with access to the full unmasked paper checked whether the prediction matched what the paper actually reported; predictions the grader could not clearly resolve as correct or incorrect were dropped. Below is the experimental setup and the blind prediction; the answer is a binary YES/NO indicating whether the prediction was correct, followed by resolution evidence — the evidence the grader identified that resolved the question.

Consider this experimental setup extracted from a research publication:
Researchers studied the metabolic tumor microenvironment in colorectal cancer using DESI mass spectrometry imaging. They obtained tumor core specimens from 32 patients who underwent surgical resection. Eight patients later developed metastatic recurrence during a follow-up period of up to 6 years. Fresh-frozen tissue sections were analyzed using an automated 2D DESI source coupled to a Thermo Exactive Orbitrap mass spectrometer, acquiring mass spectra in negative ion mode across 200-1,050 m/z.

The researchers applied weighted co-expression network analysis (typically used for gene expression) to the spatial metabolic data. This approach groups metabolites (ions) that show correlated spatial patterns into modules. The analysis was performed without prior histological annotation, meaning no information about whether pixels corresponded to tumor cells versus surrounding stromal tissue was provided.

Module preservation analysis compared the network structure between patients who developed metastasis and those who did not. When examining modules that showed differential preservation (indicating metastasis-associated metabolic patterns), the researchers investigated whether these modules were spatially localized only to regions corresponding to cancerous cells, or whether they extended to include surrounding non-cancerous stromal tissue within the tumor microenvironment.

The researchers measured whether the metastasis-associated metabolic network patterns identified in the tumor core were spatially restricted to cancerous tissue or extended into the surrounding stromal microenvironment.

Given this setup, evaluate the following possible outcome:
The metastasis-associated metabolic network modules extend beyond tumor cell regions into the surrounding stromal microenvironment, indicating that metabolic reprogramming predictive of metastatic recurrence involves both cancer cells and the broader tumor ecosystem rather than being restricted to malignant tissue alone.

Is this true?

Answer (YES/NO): YES